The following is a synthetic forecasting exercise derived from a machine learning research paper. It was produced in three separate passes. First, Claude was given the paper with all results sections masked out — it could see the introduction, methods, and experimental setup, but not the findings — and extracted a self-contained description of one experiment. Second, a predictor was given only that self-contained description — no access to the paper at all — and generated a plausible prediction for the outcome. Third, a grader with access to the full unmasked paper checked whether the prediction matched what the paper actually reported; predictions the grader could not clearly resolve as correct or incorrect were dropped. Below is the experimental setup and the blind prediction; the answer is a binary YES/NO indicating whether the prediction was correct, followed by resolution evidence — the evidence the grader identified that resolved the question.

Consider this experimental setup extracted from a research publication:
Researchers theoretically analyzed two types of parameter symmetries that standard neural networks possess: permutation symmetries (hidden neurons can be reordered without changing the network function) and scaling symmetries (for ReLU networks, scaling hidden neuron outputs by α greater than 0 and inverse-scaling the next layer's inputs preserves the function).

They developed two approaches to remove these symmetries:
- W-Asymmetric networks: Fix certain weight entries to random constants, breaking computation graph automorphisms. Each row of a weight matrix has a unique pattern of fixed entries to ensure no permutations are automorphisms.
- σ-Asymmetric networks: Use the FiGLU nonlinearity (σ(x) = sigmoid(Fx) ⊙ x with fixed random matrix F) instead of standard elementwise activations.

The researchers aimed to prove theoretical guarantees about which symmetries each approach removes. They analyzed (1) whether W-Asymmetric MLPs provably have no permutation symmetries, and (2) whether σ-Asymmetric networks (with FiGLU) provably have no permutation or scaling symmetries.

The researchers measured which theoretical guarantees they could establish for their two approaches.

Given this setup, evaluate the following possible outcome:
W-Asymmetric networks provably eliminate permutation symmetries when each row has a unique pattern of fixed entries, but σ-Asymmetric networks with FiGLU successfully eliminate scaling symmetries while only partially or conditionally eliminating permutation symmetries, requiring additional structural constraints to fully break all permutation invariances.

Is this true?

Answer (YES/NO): NO